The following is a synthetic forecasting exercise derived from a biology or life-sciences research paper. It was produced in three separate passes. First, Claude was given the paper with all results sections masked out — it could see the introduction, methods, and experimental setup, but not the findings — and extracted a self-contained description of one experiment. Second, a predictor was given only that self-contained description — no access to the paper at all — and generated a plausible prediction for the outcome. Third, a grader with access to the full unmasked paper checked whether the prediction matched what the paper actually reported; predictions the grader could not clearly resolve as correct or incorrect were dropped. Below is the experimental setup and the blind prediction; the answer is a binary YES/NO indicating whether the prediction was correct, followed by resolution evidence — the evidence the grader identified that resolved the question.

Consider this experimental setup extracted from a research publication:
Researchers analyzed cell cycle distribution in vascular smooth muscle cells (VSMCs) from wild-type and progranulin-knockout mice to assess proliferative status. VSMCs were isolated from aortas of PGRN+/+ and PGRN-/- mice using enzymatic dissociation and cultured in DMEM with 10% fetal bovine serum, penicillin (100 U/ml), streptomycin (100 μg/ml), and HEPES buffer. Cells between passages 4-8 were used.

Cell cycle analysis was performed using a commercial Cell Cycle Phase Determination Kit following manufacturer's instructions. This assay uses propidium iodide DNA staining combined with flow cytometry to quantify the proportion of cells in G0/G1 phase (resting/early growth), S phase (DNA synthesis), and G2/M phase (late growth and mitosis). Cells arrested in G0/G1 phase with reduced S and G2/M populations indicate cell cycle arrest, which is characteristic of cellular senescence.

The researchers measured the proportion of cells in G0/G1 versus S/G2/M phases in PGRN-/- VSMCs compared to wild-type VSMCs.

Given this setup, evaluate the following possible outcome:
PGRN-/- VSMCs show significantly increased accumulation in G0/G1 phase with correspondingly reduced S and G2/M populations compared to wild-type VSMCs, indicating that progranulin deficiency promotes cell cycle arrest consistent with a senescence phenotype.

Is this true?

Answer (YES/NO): YES